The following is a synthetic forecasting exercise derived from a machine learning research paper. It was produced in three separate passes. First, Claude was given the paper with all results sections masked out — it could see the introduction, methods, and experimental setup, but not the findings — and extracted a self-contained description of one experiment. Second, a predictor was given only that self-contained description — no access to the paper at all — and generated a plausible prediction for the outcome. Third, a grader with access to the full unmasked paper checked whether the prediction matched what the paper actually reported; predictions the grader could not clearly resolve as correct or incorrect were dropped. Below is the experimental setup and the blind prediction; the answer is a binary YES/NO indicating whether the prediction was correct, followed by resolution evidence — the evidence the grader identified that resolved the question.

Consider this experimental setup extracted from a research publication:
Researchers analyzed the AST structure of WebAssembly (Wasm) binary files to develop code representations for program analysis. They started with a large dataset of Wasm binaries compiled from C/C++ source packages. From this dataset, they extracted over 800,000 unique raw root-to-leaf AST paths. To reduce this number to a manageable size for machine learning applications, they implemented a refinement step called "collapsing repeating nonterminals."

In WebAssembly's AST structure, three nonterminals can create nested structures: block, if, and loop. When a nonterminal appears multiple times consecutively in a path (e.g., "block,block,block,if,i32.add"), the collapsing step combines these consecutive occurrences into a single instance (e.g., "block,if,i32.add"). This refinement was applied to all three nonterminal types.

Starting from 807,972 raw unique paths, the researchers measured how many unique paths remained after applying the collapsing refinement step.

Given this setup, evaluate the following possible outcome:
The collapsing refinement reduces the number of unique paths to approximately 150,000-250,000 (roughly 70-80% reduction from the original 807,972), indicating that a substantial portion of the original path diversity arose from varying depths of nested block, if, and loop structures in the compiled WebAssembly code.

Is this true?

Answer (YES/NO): NO